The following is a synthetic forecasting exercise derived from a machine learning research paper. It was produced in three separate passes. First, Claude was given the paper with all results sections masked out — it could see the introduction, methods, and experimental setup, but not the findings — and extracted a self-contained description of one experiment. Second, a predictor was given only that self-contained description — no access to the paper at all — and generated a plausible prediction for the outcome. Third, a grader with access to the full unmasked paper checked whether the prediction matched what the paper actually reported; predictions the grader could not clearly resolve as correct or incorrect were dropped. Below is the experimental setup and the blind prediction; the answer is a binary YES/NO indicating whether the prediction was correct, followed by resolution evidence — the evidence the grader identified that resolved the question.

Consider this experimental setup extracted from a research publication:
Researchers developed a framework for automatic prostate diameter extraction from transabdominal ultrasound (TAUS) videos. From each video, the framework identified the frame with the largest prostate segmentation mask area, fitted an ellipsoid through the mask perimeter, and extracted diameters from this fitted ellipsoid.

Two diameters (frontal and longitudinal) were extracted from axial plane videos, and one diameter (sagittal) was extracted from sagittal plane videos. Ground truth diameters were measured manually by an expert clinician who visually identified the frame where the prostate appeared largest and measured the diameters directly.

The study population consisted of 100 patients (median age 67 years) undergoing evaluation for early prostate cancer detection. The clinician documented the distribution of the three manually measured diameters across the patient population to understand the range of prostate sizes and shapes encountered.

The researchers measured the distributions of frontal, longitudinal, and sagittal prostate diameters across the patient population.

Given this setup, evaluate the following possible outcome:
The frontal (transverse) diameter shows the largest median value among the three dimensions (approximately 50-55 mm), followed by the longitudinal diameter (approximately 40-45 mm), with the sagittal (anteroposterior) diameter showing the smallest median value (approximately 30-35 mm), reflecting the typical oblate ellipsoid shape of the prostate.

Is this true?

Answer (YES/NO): NO